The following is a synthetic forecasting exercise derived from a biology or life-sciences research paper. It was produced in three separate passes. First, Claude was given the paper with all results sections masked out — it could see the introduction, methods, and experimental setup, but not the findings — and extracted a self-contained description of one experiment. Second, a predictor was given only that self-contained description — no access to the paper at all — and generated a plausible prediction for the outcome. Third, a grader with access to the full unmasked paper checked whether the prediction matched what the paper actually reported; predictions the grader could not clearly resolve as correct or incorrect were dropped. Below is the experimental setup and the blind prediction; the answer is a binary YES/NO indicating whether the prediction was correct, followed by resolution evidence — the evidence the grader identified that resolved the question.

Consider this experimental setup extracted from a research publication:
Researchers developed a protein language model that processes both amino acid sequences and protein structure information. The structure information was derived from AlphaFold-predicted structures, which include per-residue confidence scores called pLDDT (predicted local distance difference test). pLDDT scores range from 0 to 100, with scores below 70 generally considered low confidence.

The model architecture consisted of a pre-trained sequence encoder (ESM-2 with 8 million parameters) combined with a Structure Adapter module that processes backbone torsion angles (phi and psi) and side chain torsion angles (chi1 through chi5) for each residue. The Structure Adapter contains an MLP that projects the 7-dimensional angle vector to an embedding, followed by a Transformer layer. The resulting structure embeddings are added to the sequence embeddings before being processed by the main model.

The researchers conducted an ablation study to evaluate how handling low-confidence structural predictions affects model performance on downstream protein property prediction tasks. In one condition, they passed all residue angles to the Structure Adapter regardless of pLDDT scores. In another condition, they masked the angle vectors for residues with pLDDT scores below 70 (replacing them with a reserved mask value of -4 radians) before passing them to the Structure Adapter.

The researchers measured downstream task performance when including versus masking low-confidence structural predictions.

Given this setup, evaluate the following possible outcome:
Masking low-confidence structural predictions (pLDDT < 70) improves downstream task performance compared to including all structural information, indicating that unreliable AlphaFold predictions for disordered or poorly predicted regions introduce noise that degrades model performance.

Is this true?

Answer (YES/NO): YES